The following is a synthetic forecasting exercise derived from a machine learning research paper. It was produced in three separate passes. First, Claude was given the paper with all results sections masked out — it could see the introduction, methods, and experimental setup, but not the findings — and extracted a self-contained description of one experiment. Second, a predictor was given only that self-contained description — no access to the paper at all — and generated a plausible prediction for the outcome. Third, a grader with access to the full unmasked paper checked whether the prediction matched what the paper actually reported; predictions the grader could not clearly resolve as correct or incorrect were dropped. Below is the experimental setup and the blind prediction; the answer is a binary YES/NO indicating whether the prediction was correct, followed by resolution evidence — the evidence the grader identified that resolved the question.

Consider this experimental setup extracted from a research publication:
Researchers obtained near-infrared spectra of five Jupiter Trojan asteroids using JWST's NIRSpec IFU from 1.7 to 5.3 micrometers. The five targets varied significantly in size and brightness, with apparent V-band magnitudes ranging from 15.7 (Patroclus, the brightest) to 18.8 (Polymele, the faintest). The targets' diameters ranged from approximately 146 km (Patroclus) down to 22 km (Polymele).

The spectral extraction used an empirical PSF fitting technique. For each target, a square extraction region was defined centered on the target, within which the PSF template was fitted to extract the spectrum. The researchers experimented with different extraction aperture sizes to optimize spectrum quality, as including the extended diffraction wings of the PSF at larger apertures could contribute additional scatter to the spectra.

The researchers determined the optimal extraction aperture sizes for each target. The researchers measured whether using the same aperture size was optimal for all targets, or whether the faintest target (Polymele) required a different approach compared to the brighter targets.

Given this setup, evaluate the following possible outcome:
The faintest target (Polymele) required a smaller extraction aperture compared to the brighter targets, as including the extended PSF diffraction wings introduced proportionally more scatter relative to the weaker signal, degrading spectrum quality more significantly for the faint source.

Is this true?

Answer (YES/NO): YES